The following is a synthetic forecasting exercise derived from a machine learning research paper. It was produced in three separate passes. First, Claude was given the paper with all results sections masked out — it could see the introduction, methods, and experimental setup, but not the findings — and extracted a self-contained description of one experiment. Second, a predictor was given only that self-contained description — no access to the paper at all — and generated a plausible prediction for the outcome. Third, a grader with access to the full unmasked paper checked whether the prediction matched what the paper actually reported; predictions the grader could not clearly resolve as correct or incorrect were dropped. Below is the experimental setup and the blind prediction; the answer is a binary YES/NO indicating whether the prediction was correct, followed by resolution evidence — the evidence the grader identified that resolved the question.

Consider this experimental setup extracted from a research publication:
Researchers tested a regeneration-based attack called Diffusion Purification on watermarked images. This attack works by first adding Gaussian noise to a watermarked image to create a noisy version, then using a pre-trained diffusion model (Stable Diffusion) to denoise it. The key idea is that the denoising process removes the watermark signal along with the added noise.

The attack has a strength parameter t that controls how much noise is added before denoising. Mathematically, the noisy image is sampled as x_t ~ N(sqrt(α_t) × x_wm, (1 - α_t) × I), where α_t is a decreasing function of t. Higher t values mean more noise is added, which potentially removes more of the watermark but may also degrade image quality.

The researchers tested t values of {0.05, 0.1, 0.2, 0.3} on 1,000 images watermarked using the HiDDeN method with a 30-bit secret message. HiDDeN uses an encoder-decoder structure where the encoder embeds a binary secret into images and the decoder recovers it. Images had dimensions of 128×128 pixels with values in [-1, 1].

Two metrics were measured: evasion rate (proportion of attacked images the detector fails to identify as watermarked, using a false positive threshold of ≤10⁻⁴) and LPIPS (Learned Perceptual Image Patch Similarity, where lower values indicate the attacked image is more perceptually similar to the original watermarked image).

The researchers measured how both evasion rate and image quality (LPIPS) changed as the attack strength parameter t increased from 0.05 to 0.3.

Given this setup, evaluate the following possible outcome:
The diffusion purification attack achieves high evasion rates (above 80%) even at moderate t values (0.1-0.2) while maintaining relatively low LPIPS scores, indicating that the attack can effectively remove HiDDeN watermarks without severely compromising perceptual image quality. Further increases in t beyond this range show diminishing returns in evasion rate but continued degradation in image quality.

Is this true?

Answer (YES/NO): YES